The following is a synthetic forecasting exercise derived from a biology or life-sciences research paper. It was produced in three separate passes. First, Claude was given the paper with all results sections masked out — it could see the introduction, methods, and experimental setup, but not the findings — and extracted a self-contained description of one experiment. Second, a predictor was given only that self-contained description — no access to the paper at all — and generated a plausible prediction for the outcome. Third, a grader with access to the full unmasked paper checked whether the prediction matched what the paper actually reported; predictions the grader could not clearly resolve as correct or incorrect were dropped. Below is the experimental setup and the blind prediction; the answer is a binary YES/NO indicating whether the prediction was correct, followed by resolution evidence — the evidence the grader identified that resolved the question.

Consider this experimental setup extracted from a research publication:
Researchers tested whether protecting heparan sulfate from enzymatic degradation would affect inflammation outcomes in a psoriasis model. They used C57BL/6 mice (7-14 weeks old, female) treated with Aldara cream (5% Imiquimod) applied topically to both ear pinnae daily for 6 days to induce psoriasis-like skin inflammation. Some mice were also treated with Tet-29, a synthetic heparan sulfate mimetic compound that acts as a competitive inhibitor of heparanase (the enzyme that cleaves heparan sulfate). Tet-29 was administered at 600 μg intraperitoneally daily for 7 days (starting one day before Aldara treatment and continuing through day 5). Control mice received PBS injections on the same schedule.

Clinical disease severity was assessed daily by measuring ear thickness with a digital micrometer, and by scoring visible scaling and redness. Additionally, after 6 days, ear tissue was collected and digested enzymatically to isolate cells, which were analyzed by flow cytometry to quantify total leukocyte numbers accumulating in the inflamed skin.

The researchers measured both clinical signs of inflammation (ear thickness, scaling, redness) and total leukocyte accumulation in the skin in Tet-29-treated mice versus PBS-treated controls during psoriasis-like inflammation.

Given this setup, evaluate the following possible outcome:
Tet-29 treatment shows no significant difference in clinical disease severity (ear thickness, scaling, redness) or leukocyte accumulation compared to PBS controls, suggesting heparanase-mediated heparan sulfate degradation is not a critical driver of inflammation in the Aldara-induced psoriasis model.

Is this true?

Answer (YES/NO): NO